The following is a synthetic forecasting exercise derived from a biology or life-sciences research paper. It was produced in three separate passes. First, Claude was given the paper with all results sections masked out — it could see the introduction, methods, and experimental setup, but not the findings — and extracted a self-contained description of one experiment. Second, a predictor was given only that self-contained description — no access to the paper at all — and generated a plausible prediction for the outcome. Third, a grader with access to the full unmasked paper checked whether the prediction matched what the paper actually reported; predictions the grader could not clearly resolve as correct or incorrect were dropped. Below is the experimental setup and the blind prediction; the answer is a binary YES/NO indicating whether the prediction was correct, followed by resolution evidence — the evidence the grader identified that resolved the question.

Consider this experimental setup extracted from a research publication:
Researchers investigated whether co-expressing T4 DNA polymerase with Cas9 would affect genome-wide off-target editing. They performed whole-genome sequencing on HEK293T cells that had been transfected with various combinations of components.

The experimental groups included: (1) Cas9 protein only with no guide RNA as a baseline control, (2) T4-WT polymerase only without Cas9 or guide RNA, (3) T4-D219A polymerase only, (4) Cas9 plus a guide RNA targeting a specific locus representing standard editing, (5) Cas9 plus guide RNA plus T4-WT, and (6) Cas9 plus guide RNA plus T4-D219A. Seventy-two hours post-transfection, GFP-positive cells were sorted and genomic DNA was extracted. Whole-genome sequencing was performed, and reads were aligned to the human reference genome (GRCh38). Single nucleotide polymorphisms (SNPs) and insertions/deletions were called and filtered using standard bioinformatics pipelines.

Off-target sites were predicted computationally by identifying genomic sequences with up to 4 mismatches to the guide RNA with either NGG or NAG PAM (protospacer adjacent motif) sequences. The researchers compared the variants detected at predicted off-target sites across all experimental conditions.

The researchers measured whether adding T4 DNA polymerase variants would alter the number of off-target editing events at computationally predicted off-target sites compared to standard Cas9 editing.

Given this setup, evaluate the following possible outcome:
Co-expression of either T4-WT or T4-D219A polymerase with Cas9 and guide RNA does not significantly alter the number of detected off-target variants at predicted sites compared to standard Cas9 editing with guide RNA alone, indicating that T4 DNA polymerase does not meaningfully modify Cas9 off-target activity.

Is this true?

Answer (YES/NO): YES